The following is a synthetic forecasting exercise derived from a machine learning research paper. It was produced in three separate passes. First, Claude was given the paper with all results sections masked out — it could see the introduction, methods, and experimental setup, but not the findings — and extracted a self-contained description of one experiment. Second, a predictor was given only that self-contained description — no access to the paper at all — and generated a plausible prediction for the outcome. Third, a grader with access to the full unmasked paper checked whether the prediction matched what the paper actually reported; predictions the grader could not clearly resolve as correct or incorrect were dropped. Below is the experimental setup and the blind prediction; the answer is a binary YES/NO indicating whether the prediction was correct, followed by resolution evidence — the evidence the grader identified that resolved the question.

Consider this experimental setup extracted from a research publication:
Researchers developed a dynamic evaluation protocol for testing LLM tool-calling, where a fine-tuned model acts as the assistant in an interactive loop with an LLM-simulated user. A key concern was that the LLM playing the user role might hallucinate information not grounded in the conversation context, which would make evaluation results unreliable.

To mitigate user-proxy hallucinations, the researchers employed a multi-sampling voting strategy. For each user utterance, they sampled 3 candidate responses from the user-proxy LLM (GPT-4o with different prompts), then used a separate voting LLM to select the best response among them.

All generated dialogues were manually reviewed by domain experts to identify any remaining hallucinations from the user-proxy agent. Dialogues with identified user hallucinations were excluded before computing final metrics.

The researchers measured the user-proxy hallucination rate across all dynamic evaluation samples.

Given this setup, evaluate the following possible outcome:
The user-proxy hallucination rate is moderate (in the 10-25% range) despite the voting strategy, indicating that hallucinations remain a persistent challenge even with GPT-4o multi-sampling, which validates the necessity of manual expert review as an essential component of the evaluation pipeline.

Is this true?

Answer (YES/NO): NO